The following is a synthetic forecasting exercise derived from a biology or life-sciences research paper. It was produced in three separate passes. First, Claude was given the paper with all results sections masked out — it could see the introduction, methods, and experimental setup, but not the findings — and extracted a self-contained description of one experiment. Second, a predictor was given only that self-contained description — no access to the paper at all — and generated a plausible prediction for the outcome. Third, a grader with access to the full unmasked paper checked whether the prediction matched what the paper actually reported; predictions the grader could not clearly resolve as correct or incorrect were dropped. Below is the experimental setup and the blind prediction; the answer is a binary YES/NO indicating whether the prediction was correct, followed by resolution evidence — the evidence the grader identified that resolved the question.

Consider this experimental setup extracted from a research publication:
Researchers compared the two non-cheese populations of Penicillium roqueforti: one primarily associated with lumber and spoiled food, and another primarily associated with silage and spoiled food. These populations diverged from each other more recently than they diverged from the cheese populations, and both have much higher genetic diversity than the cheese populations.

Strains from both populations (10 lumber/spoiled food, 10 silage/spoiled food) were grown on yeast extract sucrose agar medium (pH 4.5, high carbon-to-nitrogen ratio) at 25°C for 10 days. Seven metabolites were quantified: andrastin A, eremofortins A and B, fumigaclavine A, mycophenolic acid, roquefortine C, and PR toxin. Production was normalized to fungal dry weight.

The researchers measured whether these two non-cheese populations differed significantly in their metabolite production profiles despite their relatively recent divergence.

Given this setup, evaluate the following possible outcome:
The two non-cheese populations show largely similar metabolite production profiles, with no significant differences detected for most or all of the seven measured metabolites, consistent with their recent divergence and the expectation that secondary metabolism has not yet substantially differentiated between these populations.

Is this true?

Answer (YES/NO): NO